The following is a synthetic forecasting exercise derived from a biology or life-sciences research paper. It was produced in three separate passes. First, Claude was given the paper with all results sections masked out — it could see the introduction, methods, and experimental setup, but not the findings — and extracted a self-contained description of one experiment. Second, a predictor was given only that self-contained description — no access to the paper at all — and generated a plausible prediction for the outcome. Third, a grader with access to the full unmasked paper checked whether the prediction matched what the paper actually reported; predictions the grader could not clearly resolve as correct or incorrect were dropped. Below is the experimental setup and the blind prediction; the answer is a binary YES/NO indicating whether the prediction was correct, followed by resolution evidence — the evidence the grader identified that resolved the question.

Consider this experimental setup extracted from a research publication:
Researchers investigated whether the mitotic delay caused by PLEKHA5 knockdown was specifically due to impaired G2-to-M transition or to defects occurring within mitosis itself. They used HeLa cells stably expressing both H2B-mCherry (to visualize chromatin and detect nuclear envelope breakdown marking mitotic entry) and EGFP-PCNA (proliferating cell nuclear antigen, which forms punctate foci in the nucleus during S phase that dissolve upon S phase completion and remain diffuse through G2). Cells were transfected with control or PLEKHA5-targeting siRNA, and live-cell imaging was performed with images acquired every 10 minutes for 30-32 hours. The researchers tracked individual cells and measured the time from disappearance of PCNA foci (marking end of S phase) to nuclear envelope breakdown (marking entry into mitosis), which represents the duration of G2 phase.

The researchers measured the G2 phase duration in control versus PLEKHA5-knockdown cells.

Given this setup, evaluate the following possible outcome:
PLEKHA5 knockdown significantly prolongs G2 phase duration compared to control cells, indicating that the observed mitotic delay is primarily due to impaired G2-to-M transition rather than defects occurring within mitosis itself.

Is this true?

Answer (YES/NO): NO